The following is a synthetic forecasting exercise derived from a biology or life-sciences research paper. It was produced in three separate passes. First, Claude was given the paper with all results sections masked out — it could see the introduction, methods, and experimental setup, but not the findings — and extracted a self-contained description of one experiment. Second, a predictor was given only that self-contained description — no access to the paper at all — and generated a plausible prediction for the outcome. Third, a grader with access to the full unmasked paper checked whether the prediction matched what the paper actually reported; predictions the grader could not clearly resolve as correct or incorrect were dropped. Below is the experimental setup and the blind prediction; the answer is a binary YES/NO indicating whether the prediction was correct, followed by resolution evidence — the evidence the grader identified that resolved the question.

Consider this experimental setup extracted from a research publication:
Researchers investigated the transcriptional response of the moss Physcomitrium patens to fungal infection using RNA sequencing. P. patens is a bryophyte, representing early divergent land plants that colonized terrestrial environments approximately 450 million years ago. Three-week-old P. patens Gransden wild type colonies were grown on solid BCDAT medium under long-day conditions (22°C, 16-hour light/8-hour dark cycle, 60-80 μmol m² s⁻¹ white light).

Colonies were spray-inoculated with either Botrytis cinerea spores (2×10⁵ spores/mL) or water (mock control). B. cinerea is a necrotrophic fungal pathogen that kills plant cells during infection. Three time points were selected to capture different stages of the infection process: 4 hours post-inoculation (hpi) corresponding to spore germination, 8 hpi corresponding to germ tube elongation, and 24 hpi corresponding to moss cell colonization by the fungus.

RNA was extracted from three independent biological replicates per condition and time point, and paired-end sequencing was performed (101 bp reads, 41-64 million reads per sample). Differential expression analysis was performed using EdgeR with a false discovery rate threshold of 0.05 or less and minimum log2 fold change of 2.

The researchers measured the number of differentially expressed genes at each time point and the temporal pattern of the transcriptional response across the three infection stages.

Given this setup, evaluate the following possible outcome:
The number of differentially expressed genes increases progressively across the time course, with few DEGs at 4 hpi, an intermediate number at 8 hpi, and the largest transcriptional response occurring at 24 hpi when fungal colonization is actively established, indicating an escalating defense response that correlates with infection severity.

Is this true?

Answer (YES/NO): YES